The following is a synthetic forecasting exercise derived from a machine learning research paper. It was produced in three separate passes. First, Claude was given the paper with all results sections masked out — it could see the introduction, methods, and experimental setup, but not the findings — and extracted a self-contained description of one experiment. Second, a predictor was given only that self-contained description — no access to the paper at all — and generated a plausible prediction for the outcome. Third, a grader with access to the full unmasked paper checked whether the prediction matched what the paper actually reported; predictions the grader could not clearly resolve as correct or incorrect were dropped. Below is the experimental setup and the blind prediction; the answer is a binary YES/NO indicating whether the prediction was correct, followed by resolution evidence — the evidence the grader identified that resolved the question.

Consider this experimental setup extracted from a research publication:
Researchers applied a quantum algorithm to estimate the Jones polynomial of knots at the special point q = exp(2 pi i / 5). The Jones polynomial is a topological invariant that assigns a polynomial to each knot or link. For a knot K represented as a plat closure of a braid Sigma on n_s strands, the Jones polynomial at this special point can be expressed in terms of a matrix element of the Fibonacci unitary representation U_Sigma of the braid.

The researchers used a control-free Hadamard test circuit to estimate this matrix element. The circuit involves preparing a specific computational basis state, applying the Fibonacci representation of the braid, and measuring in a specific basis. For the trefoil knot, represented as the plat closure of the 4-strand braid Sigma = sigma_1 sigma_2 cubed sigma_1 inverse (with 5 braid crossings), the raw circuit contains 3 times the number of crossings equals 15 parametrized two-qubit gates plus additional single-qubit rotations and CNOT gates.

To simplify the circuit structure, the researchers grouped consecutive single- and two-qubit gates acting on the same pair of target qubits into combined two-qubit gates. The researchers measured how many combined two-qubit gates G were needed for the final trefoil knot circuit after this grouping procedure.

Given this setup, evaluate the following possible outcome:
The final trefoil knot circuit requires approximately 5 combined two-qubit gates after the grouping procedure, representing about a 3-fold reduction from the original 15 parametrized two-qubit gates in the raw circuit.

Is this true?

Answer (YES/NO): NO